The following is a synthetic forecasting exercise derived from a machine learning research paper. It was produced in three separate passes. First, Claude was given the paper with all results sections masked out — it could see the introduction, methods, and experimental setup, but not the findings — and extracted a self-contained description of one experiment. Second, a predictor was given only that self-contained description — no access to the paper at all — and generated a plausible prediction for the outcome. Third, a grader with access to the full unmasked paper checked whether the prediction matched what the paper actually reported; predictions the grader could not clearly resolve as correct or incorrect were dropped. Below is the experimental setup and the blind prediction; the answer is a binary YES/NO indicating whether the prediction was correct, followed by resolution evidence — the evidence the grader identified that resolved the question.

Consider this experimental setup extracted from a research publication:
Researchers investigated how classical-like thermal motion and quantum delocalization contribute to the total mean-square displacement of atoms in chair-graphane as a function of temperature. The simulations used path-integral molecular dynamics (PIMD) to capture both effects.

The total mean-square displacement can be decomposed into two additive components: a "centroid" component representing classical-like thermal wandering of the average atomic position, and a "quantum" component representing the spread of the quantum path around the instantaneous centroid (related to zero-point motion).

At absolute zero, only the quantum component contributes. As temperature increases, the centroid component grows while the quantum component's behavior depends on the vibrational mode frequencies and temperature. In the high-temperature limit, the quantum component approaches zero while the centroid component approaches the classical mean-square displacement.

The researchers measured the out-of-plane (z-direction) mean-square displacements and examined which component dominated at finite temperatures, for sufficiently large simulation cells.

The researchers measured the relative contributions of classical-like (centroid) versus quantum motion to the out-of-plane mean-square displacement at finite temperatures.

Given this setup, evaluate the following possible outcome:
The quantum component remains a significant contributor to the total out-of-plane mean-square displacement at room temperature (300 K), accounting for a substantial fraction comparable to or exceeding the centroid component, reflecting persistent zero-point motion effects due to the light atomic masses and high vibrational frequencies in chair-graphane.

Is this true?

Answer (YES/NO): NO